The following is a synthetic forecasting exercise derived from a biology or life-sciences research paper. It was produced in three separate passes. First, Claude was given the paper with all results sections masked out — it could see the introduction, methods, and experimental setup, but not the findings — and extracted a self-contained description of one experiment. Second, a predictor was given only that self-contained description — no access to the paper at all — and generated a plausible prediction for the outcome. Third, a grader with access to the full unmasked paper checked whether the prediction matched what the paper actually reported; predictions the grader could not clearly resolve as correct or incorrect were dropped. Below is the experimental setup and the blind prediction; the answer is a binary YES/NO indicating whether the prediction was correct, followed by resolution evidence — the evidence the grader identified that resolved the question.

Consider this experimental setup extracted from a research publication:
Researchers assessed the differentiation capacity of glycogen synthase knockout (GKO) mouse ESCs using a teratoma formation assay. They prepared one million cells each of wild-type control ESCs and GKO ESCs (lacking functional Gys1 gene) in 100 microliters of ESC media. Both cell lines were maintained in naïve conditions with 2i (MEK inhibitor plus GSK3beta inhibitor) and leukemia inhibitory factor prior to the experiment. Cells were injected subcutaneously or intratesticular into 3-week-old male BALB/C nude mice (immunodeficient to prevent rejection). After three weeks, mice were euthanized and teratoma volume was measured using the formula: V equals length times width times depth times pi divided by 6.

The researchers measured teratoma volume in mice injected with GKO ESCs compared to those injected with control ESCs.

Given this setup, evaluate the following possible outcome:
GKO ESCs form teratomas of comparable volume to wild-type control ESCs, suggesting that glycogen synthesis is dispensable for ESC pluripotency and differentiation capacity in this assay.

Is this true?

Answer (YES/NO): NO